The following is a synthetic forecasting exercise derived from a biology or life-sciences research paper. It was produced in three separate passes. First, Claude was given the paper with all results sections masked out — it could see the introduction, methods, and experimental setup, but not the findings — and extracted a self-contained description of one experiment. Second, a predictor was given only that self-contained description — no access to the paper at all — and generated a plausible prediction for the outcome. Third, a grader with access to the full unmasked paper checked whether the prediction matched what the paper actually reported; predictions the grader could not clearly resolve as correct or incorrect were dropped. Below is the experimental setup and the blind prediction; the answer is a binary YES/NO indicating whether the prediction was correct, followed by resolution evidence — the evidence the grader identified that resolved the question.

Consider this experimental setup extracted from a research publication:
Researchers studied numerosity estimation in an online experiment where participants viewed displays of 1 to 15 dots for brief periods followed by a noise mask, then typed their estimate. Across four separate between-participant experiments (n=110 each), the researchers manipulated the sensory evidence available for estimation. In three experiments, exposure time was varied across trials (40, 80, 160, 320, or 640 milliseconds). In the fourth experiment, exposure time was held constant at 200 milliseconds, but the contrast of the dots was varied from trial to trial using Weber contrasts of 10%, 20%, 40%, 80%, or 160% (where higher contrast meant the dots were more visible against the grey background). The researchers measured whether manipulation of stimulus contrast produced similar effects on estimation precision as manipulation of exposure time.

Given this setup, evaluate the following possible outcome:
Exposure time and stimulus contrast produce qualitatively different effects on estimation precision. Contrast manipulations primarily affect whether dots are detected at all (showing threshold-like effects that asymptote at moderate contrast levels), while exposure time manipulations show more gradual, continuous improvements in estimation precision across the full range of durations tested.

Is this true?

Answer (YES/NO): NO